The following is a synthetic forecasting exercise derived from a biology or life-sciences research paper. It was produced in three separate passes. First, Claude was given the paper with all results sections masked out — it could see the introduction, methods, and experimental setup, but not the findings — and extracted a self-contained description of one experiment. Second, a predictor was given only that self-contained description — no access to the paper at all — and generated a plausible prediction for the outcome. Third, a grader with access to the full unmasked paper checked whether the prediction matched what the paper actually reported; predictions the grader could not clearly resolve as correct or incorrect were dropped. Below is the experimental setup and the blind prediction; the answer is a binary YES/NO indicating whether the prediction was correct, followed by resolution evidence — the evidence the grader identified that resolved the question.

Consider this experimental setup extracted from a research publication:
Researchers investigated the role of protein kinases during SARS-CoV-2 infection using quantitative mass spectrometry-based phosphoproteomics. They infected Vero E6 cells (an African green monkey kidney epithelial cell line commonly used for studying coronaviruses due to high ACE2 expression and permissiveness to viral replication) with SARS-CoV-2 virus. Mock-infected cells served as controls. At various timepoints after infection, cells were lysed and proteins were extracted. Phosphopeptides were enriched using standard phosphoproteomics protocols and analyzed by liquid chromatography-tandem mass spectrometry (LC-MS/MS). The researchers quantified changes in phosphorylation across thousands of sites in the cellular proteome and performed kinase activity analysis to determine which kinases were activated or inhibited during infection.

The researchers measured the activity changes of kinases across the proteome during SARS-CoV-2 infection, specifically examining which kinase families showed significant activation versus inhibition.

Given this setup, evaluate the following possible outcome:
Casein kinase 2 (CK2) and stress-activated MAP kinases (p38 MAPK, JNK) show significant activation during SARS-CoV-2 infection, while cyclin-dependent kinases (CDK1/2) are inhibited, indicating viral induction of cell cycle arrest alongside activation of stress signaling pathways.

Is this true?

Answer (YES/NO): NO